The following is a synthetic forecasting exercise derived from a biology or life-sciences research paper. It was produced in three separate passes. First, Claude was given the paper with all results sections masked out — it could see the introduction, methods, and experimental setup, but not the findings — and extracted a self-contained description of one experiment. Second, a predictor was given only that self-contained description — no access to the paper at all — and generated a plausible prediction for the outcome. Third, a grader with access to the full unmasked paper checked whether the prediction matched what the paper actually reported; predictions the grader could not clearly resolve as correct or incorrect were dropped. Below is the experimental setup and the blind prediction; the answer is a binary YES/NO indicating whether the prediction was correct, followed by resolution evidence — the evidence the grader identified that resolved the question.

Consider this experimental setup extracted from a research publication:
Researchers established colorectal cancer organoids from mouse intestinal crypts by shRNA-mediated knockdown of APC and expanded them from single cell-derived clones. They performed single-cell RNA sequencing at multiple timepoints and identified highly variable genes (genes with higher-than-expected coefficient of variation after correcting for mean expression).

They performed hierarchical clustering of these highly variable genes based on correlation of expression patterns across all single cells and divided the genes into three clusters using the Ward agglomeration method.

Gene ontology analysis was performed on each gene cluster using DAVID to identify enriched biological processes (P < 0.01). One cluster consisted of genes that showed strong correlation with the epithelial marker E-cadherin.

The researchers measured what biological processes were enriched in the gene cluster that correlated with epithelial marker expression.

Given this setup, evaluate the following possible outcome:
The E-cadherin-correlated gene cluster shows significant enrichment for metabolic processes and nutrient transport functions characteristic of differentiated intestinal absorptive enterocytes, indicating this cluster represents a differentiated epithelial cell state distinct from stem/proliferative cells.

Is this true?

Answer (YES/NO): NO